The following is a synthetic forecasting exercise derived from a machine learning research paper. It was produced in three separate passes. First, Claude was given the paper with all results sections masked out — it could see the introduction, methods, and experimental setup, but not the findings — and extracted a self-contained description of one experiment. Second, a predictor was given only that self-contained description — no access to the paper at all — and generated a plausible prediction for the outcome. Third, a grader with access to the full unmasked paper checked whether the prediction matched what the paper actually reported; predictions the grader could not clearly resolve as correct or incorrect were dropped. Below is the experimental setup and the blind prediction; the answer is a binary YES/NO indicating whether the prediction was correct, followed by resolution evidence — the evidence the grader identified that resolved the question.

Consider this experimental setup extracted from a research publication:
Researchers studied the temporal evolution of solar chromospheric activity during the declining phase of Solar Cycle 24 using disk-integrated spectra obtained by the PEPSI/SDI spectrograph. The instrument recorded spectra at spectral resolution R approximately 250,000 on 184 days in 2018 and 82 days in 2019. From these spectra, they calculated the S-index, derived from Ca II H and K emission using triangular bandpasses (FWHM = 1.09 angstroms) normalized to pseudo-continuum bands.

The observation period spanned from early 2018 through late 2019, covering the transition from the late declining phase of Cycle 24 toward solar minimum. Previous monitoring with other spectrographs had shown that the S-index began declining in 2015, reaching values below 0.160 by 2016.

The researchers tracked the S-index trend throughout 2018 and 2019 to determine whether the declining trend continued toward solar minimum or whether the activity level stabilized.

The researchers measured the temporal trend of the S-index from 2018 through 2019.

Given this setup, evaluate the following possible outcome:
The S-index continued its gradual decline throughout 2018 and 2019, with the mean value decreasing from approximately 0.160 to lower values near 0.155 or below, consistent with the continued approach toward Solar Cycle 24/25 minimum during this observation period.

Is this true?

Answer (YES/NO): NO